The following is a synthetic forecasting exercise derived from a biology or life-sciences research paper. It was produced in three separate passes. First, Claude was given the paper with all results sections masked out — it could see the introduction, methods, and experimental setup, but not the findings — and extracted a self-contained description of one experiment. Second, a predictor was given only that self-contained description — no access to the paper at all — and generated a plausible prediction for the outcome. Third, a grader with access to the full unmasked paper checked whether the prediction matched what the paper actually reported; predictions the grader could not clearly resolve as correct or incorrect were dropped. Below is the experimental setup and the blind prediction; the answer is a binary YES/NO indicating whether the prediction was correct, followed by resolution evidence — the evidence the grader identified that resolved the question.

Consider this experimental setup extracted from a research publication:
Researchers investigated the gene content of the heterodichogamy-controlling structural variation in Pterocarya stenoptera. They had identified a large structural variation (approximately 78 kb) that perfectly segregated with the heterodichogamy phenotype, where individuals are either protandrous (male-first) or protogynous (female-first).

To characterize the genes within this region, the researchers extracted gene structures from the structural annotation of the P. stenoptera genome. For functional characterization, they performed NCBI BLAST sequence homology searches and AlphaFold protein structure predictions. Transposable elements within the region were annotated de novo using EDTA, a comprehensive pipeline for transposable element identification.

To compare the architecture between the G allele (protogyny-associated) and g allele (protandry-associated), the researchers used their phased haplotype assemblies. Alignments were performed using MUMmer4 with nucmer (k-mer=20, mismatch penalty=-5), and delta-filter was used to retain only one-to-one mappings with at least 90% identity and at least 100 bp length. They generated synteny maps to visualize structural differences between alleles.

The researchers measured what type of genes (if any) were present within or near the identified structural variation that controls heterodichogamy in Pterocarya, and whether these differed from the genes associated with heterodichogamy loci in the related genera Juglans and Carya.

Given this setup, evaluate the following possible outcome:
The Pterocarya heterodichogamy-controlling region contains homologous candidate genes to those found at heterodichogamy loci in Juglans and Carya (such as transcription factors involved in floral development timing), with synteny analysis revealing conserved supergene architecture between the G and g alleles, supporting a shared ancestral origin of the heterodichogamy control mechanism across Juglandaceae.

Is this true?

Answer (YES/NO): NO